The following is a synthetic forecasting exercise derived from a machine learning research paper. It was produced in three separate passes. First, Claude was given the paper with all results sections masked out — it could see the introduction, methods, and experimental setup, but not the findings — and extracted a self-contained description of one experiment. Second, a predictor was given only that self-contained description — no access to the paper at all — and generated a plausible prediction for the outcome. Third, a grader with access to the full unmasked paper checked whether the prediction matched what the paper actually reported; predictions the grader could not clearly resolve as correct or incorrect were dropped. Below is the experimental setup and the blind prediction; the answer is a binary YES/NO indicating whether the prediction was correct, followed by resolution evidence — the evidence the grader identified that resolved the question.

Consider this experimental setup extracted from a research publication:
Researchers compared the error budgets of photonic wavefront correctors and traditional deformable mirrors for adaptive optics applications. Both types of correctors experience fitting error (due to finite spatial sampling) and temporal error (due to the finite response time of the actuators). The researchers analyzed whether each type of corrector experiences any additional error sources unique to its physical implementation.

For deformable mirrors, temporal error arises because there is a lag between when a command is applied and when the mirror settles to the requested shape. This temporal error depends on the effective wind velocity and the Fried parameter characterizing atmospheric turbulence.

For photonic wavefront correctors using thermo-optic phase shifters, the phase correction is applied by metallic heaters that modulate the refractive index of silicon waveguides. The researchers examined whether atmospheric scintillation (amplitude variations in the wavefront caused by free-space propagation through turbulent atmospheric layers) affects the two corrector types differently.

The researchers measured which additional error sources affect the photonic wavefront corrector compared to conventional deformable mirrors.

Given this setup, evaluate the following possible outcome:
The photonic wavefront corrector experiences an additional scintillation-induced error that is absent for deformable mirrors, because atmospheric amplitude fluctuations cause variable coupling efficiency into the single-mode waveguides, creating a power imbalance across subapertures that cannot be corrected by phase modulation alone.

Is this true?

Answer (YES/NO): YES